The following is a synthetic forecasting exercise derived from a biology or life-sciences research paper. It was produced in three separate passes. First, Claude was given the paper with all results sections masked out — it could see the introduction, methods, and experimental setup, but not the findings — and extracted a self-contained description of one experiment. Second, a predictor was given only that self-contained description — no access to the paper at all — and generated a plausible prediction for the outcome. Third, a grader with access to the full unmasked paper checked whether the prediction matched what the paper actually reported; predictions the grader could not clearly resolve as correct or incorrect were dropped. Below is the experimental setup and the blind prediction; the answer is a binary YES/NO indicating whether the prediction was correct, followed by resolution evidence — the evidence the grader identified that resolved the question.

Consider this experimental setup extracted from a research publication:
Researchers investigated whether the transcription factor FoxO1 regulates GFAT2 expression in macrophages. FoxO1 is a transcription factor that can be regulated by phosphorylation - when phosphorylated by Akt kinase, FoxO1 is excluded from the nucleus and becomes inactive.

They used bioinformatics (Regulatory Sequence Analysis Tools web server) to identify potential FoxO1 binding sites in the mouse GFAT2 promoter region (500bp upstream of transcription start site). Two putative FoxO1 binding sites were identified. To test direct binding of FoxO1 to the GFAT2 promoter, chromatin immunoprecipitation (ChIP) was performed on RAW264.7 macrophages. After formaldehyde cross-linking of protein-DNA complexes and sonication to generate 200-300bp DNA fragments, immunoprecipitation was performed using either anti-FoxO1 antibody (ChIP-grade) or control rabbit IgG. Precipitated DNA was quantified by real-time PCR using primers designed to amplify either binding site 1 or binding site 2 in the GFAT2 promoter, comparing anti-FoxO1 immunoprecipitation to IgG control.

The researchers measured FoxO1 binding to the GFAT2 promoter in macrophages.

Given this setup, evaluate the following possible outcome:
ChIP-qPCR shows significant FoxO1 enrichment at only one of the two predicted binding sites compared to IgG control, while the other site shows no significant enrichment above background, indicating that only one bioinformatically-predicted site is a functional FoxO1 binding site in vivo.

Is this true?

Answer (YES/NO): NO